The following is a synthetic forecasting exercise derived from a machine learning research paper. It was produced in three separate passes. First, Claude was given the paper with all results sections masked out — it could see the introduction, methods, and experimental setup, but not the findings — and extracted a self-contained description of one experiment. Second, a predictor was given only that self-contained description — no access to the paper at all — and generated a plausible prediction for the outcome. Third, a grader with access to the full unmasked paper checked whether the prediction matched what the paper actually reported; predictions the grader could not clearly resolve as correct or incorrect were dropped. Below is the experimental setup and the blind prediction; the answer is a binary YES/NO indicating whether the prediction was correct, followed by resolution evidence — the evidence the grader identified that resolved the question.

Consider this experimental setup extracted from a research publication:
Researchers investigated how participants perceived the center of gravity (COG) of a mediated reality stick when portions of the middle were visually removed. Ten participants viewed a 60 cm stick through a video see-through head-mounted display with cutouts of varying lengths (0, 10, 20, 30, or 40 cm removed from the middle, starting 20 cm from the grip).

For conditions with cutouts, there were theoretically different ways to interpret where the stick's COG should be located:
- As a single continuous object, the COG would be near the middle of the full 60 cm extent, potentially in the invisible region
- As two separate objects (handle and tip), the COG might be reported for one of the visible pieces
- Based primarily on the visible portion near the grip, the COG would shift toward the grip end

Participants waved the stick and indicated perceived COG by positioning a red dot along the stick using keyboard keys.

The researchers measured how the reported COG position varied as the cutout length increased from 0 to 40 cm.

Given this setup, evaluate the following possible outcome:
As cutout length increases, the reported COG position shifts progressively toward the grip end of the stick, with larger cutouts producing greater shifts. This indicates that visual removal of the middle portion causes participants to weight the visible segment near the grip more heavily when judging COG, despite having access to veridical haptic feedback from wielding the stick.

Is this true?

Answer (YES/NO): NO